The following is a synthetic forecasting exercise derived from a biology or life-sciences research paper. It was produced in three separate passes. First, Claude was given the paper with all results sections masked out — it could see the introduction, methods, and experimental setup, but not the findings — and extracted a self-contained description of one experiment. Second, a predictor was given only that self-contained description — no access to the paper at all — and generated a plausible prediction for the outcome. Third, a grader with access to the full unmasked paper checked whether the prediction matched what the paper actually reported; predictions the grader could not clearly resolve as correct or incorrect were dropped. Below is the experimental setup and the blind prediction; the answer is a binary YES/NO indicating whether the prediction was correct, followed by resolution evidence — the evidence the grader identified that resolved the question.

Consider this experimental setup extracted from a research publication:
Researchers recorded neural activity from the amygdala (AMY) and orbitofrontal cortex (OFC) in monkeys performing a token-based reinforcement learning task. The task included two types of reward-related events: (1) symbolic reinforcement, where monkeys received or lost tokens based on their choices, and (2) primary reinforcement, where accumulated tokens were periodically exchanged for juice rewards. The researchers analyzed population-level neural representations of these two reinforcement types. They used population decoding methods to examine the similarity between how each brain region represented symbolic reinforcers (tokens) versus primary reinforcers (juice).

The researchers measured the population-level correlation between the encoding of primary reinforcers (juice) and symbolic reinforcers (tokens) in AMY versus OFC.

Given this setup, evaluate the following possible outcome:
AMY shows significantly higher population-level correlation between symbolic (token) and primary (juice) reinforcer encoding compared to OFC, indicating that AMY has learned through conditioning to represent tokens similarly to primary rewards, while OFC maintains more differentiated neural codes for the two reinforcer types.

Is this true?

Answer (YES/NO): YES